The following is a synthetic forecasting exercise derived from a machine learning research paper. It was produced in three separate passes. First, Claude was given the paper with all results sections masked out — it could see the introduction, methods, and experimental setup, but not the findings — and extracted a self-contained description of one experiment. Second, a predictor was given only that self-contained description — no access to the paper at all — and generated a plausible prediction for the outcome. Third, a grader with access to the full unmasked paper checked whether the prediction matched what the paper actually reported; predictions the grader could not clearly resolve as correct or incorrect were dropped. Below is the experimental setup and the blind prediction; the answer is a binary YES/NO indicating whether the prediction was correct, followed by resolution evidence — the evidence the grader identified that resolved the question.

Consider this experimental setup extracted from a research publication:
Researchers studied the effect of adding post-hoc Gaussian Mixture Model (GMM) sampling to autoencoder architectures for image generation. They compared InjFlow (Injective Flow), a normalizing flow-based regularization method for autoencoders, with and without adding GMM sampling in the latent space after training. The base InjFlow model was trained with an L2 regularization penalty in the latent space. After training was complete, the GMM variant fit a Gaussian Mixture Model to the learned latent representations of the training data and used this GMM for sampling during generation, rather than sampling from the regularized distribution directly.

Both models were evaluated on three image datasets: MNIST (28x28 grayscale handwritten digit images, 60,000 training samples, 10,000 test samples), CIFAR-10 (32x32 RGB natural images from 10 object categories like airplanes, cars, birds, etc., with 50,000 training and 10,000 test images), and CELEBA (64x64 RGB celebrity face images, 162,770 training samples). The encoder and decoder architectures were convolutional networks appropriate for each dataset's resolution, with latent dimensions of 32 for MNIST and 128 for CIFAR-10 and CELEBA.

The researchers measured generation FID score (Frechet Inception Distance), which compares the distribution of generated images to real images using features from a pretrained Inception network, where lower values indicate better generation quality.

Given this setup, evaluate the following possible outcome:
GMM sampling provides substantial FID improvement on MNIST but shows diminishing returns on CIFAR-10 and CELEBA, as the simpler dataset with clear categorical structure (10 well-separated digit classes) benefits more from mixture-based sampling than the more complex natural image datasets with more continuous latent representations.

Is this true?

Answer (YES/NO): YES